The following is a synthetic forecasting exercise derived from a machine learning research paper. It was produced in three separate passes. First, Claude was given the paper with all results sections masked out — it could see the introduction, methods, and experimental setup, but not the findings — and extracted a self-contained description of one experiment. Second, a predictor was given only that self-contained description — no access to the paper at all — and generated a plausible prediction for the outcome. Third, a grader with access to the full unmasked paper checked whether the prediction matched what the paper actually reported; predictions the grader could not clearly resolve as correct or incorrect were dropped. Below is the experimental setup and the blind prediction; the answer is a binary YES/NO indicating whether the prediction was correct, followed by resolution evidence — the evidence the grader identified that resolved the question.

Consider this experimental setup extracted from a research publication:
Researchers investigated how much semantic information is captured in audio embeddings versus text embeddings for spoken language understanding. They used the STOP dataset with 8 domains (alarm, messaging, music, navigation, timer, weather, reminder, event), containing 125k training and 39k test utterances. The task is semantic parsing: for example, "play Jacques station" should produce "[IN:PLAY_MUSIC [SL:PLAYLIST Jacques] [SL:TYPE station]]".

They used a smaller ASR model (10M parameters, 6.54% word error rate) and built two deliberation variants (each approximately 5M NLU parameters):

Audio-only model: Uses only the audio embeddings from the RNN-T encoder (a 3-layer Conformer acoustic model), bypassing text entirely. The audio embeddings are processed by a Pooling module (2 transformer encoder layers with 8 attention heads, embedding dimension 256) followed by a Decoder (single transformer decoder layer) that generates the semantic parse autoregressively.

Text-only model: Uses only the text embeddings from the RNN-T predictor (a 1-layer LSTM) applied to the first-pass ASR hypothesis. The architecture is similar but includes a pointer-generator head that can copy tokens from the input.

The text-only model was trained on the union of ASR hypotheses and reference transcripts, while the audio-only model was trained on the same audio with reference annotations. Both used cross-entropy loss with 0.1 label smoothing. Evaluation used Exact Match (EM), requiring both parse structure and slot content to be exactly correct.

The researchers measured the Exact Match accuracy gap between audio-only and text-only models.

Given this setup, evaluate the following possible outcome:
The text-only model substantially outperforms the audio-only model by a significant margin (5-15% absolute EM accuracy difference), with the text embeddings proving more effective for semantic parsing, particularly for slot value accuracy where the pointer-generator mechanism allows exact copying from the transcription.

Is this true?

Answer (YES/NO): NO